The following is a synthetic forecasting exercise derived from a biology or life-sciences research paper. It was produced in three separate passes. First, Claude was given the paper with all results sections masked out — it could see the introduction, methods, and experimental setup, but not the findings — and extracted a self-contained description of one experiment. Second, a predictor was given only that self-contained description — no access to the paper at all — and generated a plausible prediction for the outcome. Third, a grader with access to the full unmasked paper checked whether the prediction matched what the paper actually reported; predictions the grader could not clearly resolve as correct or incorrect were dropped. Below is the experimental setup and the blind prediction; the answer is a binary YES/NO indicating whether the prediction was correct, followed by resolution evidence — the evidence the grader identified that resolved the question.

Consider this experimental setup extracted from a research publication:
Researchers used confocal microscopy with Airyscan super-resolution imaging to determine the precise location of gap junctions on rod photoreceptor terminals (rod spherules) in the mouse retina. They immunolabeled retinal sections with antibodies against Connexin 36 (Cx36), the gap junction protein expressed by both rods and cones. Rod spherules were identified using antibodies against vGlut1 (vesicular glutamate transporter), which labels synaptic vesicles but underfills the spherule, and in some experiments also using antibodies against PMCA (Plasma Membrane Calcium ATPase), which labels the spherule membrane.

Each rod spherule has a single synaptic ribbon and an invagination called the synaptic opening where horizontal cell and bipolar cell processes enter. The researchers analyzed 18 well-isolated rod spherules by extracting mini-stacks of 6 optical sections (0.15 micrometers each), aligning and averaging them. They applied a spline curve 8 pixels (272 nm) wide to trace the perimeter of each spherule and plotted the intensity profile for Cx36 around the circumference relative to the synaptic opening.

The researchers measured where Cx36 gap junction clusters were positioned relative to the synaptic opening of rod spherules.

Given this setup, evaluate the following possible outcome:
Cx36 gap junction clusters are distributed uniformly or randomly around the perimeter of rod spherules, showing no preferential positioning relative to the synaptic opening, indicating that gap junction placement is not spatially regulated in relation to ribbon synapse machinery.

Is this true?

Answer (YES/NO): NO